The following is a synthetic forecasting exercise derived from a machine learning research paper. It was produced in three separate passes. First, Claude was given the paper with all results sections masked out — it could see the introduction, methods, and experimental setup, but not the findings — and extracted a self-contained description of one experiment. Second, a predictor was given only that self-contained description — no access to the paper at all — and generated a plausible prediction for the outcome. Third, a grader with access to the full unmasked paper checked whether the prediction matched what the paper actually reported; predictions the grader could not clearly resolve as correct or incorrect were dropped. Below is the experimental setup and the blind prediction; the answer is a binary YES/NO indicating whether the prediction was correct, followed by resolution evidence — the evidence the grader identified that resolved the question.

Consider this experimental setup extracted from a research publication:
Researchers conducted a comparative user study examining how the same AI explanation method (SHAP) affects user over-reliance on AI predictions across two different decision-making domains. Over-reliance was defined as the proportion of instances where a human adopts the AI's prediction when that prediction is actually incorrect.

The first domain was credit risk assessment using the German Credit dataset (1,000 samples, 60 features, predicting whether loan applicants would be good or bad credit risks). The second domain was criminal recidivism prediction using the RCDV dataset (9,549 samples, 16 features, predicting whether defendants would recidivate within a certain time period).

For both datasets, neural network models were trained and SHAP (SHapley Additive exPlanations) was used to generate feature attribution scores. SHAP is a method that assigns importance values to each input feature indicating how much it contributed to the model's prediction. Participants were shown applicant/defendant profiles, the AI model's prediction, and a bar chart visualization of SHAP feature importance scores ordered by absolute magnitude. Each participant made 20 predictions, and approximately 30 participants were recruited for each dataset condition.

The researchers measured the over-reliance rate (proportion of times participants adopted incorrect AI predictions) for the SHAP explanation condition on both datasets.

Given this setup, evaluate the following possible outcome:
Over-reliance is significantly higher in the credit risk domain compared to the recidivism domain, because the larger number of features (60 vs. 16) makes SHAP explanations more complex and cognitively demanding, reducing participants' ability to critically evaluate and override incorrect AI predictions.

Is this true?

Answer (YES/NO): NO